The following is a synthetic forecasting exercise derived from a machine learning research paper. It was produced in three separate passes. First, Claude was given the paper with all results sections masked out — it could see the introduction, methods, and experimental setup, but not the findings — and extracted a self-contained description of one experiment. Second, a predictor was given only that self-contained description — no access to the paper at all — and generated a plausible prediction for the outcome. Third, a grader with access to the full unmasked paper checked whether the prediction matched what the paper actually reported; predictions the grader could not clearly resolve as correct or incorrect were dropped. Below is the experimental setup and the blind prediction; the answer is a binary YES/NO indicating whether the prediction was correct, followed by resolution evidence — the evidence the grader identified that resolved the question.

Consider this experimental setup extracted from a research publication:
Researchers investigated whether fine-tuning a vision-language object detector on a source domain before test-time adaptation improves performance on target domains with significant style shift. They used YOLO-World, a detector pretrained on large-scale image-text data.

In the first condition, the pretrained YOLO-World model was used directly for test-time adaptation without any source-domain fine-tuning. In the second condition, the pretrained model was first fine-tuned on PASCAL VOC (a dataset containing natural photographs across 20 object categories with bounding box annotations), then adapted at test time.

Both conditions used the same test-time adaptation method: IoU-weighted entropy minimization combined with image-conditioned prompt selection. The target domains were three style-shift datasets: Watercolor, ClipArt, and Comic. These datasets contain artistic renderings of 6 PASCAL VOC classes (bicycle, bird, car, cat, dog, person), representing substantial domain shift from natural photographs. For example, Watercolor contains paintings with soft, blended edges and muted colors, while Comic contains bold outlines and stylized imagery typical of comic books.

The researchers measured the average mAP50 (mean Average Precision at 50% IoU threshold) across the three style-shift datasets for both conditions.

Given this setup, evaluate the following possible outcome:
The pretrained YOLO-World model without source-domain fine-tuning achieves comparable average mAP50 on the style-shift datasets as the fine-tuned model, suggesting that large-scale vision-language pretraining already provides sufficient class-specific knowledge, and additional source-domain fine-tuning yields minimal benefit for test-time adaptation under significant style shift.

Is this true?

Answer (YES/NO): NO